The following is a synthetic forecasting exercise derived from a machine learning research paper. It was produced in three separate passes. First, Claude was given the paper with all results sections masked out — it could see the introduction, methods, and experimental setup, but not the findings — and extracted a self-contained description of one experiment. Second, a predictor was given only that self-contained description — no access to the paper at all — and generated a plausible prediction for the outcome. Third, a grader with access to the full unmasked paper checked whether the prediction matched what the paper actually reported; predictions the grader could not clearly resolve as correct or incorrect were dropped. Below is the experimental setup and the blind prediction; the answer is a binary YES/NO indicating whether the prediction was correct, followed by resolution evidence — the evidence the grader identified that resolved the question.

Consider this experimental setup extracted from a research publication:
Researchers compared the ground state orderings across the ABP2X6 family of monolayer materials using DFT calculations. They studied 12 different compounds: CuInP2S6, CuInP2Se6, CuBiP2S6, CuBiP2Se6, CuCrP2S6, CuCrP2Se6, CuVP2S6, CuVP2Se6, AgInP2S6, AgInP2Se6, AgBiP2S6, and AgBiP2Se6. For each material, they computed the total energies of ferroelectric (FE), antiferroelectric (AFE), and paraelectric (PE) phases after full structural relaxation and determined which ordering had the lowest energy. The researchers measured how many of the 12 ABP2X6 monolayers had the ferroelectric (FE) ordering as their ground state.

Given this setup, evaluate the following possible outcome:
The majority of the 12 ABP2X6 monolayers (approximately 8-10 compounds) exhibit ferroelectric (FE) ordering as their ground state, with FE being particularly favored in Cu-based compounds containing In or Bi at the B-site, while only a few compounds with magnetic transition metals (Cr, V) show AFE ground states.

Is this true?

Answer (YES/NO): NO